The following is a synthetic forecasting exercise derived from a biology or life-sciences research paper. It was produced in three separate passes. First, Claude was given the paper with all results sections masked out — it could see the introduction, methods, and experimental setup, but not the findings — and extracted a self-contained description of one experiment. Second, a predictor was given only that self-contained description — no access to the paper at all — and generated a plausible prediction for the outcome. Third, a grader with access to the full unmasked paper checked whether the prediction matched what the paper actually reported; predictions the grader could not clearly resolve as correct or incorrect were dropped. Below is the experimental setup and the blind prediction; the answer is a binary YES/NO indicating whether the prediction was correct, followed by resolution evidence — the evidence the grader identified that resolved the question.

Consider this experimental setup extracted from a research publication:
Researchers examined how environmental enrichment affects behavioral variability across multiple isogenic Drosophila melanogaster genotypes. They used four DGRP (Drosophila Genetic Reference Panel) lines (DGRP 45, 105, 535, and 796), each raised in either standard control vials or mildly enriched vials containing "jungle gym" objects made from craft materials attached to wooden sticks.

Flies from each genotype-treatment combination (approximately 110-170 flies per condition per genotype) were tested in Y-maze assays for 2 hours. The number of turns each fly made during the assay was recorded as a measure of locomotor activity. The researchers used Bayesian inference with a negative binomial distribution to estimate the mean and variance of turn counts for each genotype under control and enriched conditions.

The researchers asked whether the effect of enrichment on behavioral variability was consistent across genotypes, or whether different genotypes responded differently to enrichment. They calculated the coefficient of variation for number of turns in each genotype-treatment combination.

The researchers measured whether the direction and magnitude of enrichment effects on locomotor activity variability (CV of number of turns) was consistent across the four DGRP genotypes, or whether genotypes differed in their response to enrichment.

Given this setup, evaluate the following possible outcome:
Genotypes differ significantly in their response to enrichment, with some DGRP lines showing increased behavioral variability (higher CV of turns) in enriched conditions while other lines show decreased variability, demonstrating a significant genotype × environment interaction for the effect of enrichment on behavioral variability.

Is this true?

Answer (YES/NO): NO